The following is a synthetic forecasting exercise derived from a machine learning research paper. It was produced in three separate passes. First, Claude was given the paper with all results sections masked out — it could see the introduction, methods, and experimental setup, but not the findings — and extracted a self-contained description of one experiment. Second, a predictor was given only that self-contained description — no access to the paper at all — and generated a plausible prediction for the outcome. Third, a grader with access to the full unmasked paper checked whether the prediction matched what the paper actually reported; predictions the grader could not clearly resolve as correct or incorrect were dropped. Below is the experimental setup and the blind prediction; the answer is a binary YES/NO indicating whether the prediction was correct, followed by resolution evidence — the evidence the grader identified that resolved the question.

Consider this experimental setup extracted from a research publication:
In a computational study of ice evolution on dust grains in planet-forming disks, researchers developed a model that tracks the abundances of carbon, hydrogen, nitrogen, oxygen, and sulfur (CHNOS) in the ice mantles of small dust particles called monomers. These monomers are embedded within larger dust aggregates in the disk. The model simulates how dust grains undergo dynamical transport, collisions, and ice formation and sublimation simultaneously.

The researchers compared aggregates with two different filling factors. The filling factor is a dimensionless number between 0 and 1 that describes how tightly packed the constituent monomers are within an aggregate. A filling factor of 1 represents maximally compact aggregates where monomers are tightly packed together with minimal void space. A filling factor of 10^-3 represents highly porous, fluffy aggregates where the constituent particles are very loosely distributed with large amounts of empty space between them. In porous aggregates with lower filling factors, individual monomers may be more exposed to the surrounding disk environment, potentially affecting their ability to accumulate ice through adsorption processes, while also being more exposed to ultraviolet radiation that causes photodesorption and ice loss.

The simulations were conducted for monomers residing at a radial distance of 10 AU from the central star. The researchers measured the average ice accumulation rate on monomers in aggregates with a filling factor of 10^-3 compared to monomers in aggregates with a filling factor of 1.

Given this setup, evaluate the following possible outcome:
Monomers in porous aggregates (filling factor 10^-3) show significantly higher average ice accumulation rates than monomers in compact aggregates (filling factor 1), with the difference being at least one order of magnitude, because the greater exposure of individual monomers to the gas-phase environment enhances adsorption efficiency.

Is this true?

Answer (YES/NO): YES